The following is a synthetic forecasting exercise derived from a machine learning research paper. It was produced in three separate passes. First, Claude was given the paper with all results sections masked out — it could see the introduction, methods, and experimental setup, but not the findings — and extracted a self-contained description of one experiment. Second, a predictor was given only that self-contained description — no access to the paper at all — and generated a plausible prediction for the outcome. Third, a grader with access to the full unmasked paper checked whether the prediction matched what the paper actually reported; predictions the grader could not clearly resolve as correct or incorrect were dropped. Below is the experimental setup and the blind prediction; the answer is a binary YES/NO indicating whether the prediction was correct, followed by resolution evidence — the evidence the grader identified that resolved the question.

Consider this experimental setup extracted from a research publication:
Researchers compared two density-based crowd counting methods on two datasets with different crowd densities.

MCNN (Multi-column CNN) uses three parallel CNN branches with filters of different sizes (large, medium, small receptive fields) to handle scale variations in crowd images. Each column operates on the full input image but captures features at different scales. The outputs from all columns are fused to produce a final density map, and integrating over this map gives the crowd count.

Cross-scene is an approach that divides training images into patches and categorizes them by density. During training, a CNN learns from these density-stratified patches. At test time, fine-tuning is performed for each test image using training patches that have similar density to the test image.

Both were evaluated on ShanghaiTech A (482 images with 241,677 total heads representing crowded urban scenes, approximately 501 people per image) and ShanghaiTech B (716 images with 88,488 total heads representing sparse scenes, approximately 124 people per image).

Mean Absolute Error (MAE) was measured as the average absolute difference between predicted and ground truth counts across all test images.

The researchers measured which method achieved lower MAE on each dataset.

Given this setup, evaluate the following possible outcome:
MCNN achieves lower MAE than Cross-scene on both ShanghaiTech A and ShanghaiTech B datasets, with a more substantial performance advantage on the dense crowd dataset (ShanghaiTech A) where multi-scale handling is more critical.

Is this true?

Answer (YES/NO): YES